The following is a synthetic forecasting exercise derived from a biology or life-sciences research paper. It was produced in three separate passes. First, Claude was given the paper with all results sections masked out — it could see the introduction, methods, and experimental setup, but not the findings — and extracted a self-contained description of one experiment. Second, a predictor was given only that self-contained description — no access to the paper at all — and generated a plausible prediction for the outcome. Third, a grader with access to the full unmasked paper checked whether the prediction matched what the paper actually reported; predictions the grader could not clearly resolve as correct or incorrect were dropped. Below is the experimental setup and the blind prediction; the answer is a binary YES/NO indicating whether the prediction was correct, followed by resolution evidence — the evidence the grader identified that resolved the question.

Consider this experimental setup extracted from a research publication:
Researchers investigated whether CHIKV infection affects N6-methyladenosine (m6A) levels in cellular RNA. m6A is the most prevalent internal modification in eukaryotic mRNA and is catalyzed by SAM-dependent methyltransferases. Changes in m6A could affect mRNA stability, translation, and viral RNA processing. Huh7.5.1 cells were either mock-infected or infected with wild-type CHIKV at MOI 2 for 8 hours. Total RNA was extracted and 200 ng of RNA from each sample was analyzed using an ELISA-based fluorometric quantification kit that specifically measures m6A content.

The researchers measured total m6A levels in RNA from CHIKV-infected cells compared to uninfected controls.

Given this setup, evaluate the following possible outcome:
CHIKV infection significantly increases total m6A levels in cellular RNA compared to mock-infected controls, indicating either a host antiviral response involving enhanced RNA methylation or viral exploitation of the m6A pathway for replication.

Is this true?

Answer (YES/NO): NO